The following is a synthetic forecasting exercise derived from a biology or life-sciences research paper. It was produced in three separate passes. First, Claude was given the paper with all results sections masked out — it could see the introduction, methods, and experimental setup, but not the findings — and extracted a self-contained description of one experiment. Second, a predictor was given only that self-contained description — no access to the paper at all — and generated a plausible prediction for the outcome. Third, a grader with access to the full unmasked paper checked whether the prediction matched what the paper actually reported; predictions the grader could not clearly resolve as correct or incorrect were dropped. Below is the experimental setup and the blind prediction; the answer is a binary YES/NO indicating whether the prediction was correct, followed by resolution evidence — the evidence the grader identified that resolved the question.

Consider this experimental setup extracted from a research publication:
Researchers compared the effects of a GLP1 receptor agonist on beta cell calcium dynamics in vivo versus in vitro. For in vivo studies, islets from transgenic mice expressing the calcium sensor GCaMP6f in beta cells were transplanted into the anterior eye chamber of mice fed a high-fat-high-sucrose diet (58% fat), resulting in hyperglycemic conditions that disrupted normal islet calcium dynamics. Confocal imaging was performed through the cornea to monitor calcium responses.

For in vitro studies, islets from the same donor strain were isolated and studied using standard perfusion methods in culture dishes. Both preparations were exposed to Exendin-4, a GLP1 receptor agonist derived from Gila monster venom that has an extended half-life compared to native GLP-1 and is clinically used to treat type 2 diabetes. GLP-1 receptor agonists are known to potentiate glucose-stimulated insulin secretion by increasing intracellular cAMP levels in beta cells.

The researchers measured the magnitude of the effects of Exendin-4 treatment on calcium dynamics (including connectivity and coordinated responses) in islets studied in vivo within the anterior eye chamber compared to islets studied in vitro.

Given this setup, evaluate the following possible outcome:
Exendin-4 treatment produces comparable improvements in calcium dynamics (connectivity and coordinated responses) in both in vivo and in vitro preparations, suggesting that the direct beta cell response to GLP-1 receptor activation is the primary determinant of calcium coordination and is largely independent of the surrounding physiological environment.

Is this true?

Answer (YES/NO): NO